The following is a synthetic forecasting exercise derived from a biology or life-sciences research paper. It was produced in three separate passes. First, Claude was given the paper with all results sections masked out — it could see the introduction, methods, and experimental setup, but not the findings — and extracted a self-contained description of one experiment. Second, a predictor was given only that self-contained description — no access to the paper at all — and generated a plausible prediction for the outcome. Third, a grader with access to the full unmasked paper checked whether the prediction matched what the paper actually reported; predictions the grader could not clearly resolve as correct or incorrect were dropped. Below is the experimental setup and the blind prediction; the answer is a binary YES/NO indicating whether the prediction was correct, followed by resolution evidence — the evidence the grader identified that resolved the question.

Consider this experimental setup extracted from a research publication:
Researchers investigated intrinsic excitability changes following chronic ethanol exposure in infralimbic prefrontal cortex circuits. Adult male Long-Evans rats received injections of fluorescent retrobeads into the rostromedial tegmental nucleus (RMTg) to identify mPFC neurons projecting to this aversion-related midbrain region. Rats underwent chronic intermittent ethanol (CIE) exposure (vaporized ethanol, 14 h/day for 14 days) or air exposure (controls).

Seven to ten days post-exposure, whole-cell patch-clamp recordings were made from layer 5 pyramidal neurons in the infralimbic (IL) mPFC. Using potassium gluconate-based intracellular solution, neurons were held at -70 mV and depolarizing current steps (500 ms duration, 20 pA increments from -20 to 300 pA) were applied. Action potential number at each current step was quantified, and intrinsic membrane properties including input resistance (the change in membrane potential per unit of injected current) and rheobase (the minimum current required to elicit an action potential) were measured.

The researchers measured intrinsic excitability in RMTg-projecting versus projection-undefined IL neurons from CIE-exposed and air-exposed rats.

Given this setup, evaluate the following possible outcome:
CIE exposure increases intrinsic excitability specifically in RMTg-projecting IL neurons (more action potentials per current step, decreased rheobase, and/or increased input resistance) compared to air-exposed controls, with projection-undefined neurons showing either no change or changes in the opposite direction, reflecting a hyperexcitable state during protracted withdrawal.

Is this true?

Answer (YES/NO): YES